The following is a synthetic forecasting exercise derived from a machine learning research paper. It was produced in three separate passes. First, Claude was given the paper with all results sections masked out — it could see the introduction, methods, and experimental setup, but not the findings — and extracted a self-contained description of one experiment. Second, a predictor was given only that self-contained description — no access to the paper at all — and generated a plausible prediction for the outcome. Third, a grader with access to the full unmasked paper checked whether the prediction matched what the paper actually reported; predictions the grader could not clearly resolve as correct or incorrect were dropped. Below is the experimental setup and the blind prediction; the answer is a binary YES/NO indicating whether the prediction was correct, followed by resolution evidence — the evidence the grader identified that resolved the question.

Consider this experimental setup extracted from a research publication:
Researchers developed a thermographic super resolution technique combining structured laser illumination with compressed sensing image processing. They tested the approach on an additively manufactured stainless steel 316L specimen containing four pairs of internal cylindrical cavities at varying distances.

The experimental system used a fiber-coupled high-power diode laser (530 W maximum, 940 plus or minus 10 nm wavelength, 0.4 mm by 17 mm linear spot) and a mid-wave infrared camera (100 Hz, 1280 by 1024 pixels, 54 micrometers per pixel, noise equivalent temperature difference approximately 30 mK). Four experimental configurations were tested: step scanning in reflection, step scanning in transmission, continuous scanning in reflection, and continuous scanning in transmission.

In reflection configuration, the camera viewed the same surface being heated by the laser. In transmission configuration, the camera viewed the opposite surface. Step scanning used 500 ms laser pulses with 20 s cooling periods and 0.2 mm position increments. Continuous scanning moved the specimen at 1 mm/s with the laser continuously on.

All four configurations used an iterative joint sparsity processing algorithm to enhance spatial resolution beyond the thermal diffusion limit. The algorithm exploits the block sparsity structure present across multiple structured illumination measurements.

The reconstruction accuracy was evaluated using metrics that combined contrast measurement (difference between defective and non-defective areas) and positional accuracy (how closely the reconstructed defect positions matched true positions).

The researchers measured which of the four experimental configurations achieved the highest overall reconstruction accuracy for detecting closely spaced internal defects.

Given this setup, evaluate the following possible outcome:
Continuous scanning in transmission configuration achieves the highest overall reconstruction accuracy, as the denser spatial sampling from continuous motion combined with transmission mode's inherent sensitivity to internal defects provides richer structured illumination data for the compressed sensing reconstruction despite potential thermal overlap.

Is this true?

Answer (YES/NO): NO